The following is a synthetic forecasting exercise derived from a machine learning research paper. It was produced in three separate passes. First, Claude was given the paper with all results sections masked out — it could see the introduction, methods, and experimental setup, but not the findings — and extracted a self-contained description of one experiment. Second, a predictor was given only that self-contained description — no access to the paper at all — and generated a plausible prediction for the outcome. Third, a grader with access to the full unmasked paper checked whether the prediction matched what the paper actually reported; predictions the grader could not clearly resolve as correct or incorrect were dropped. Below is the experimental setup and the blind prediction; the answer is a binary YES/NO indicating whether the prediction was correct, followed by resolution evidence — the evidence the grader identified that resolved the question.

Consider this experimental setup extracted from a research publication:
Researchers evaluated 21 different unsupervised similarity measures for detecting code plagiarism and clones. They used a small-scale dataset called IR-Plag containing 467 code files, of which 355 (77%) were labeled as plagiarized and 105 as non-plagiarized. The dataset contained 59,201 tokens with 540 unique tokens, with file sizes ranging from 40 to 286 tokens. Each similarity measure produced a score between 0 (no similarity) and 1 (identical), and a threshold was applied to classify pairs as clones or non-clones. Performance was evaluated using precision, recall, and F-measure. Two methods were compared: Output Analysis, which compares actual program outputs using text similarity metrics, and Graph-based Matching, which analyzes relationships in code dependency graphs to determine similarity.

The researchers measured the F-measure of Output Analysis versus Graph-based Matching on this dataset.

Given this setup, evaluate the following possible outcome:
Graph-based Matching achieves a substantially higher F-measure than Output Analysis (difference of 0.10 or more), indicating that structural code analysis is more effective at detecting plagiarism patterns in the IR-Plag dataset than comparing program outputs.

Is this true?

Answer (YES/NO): NO